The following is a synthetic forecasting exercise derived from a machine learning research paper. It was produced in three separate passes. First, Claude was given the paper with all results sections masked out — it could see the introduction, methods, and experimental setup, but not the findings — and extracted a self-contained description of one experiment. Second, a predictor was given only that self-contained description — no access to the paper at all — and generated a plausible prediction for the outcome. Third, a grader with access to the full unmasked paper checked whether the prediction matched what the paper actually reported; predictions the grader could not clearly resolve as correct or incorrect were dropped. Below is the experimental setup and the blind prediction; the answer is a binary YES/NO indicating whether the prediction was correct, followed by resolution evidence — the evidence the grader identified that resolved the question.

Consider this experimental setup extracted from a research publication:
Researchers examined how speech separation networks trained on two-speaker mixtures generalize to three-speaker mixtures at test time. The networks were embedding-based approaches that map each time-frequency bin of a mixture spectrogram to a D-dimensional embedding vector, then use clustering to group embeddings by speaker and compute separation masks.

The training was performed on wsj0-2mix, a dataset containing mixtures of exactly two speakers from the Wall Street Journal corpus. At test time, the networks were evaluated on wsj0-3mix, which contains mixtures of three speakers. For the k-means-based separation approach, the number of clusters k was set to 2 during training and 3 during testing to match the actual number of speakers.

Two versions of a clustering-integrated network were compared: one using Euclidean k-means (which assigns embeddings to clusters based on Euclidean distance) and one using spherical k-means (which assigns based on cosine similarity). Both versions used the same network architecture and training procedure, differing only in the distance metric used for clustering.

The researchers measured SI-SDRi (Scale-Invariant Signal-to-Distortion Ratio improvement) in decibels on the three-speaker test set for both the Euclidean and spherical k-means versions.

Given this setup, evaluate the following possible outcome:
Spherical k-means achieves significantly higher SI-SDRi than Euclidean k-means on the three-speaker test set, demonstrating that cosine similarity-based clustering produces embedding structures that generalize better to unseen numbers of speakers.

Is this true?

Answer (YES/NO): NO